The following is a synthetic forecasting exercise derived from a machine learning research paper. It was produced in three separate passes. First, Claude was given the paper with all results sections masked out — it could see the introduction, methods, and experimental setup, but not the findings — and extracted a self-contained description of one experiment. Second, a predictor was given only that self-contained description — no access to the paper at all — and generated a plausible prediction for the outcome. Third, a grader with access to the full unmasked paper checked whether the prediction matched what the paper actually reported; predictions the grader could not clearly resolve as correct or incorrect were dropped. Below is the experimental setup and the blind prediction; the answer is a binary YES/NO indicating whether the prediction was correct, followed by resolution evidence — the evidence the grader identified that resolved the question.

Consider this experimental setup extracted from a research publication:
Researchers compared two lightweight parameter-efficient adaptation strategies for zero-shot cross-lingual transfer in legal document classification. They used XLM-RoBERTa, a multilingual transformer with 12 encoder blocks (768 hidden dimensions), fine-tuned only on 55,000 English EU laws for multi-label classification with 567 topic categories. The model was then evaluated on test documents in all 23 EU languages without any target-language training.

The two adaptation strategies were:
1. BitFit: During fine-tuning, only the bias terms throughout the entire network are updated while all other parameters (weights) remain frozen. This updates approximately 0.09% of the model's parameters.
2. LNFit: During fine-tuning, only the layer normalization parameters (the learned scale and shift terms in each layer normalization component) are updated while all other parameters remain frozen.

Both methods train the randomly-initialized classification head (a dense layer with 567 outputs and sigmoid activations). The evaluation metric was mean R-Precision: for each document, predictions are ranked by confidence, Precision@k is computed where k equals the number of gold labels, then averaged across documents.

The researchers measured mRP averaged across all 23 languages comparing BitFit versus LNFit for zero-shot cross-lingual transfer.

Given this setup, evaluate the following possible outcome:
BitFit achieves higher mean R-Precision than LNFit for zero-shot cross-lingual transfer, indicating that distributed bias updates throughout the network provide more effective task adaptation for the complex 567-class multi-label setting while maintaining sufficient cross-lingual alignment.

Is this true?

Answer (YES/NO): YES